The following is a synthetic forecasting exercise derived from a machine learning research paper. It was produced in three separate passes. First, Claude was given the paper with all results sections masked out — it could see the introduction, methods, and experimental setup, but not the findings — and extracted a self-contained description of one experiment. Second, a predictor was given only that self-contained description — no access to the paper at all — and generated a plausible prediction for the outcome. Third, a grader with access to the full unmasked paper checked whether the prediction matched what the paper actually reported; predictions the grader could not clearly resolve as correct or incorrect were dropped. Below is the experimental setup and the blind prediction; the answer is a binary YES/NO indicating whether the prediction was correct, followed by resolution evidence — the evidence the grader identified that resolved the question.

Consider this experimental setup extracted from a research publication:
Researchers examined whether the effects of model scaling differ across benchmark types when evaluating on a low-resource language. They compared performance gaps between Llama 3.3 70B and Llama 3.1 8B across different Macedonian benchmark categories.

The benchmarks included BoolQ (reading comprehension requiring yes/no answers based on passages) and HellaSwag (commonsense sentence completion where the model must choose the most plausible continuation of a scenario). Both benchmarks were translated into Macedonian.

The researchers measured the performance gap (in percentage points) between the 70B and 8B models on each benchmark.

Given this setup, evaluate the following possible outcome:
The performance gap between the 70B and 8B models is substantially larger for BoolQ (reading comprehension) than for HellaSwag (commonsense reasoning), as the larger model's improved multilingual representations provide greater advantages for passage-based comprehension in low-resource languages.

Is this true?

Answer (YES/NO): NO